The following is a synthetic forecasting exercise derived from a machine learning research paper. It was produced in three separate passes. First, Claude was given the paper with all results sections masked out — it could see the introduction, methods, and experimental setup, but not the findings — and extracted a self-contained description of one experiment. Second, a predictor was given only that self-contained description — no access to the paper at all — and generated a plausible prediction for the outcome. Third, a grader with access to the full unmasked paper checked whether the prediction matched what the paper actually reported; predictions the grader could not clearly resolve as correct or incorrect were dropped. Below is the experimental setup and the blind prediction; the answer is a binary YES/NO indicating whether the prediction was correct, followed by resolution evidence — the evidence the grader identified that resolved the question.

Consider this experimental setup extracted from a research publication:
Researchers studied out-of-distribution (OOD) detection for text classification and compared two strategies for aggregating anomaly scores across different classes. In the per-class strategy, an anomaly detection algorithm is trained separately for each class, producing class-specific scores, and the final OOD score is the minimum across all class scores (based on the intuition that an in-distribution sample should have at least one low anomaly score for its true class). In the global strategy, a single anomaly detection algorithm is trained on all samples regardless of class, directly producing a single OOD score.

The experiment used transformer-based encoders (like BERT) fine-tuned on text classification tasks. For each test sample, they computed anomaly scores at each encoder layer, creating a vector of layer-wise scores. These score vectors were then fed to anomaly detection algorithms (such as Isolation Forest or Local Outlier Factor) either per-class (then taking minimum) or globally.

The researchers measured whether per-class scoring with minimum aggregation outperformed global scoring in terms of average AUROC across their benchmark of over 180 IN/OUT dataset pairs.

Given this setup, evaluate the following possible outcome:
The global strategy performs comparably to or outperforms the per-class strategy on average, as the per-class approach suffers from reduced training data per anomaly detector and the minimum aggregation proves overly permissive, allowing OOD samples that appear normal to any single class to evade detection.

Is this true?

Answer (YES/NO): NO